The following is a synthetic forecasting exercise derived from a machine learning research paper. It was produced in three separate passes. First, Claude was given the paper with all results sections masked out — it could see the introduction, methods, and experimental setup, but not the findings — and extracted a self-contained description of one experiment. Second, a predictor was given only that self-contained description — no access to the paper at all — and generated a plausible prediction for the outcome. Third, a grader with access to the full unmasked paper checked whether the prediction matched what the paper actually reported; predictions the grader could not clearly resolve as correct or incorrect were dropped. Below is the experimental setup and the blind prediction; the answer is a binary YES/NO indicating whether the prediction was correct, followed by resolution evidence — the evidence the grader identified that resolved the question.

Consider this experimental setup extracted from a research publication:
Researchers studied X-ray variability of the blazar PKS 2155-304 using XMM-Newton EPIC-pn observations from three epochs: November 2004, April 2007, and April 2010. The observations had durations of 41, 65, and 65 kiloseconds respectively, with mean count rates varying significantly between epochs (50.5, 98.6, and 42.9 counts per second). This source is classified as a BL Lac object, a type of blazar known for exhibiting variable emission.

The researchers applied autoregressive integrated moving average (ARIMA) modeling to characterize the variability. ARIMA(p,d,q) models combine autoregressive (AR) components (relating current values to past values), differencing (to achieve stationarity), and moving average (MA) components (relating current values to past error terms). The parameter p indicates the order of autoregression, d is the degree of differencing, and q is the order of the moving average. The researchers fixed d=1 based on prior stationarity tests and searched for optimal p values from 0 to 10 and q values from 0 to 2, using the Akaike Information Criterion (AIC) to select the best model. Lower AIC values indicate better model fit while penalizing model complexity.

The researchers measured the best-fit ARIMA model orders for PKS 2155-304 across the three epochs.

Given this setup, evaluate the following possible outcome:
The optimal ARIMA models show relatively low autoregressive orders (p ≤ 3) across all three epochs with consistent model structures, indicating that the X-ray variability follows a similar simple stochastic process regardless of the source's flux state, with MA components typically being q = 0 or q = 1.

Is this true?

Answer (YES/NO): NO